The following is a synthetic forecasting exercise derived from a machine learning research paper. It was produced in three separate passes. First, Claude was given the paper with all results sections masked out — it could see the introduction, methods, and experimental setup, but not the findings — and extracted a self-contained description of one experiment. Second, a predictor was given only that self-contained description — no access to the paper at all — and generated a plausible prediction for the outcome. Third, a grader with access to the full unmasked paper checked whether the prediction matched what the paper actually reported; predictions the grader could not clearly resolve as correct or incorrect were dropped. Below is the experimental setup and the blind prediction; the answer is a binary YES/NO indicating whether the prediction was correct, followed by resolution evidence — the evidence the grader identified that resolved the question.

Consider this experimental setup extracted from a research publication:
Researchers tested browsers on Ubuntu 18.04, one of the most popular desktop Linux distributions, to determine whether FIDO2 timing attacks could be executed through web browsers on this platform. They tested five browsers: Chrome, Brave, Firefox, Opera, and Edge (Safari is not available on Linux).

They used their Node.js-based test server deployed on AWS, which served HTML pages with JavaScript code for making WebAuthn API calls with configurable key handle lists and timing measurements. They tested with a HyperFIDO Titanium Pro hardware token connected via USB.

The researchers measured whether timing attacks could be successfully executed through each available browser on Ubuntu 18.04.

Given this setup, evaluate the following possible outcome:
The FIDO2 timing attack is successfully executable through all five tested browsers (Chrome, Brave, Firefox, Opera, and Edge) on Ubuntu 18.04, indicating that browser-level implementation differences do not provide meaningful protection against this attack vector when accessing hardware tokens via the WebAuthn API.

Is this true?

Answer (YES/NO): YES